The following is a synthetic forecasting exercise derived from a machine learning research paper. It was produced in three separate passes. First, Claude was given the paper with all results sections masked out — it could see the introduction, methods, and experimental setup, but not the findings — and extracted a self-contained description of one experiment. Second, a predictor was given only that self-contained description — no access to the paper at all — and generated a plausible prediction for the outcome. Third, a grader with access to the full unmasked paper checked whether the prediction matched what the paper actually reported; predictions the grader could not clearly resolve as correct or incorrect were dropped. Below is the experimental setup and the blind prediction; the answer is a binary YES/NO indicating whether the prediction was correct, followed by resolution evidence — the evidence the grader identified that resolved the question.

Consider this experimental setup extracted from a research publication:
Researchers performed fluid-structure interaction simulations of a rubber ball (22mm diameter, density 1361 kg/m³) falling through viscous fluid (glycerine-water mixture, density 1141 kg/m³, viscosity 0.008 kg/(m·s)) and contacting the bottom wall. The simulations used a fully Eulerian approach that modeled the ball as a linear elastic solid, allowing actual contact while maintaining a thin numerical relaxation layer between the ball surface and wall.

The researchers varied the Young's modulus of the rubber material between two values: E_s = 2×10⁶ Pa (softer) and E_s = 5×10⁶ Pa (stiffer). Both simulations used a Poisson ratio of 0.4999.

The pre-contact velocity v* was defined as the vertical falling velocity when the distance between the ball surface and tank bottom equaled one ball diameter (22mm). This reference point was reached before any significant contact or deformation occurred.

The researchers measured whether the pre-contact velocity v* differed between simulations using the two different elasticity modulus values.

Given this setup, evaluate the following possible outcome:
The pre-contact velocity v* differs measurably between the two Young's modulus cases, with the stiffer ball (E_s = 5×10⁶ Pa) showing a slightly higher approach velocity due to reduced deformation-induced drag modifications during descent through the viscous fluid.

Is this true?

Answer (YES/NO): NO